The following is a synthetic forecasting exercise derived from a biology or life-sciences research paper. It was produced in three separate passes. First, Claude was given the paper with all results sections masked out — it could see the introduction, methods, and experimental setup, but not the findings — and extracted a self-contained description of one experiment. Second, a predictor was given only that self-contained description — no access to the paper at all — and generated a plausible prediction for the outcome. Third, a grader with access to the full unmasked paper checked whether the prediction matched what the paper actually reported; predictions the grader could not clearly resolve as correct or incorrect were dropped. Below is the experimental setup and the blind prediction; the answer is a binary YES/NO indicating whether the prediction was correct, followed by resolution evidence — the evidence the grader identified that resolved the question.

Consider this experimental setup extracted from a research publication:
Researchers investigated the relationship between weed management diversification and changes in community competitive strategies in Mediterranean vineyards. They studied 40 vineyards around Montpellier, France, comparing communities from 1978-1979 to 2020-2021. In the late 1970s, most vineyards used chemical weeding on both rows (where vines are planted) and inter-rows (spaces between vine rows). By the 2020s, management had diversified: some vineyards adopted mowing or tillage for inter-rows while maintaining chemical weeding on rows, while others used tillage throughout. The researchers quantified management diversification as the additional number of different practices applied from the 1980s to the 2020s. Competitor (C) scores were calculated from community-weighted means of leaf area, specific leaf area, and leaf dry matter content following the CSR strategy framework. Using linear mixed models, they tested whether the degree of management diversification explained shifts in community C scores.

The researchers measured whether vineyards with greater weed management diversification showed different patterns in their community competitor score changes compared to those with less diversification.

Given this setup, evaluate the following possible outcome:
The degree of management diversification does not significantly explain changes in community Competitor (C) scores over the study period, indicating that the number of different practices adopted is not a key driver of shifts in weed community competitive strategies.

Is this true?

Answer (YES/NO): NO